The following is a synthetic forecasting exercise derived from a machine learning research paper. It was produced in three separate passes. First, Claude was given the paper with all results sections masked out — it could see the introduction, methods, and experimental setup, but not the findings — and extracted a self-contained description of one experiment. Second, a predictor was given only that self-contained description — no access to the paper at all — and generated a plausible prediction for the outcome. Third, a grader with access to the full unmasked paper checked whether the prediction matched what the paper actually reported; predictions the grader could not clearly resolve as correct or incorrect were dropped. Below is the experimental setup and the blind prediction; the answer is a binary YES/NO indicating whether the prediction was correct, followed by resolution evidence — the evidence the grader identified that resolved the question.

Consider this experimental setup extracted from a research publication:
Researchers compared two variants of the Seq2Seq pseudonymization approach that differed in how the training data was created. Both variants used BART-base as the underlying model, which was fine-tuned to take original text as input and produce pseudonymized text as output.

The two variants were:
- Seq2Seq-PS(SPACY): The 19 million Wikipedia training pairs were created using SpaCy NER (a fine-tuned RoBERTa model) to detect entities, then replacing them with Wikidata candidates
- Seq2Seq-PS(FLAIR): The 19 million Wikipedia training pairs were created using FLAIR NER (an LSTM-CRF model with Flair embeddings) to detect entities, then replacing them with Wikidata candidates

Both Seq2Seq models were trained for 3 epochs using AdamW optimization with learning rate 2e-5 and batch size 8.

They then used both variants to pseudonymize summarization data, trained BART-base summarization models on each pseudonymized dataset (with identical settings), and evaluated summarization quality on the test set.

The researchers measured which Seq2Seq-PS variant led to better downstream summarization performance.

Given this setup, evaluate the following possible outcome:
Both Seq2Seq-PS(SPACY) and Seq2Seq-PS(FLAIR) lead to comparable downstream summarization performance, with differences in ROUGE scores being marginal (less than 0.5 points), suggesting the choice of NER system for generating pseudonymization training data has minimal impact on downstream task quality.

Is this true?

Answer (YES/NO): NO